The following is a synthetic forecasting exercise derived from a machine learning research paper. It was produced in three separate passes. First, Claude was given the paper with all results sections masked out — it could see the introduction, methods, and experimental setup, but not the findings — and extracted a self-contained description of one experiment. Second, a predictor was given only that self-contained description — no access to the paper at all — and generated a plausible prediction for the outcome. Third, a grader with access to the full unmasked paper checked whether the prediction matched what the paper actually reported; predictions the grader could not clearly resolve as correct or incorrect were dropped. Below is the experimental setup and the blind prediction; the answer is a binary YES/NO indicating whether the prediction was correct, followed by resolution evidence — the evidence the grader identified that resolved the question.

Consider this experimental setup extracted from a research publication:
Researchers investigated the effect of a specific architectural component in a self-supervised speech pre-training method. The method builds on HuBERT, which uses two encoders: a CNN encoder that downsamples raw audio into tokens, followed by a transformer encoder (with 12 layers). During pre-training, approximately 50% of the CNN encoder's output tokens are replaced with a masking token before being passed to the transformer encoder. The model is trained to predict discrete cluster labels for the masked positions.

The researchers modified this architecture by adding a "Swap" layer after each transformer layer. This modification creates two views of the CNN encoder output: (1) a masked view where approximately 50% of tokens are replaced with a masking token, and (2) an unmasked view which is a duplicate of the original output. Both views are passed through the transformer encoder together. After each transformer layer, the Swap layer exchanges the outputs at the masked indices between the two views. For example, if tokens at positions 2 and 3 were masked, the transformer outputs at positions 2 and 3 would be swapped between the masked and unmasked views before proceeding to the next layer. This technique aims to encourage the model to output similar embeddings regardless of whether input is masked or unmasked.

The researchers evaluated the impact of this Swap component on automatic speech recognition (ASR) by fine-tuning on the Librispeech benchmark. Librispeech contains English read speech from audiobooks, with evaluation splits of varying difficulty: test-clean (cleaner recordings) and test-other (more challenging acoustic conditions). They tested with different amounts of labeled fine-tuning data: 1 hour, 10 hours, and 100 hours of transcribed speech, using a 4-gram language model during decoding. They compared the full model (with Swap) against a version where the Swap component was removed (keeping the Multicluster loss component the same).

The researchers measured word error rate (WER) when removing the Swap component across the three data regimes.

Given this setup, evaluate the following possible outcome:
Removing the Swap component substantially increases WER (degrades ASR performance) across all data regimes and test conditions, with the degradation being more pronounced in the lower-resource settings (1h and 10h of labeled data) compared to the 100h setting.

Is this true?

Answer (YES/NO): NO